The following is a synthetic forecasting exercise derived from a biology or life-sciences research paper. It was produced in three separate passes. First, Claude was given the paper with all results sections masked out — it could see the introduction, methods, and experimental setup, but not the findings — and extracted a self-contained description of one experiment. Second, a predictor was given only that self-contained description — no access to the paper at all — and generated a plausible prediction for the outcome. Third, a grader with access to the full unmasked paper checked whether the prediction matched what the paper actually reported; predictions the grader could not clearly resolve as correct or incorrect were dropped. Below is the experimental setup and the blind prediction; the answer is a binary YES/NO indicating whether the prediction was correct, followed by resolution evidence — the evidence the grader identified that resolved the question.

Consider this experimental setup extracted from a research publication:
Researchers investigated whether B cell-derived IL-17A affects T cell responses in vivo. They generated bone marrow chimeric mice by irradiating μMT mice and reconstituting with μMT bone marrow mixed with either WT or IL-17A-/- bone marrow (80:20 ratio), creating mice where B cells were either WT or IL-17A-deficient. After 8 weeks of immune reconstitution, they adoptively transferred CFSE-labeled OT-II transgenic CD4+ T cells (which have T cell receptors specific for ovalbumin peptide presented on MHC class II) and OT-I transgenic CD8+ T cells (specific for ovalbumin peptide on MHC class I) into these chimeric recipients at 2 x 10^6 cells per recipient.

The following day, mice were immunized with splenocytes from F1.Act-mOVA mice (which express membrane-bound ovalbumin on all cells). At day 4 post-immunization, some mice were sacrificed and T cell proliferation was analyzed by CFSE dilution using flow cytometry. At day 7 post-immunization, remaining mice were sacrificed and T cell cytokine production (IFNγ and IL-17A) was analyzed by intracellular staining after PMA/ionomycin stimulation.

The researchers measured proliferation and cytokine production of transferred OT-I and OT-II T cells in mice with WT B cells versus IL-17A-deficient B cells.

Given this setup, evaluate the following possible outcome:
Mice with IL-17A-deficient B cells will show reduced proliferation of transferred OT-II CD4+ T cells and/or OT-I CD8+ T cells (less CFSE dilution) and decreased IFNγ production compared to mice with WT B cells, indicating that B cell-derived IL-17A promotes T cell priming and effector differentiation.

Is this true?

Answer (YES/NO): YES